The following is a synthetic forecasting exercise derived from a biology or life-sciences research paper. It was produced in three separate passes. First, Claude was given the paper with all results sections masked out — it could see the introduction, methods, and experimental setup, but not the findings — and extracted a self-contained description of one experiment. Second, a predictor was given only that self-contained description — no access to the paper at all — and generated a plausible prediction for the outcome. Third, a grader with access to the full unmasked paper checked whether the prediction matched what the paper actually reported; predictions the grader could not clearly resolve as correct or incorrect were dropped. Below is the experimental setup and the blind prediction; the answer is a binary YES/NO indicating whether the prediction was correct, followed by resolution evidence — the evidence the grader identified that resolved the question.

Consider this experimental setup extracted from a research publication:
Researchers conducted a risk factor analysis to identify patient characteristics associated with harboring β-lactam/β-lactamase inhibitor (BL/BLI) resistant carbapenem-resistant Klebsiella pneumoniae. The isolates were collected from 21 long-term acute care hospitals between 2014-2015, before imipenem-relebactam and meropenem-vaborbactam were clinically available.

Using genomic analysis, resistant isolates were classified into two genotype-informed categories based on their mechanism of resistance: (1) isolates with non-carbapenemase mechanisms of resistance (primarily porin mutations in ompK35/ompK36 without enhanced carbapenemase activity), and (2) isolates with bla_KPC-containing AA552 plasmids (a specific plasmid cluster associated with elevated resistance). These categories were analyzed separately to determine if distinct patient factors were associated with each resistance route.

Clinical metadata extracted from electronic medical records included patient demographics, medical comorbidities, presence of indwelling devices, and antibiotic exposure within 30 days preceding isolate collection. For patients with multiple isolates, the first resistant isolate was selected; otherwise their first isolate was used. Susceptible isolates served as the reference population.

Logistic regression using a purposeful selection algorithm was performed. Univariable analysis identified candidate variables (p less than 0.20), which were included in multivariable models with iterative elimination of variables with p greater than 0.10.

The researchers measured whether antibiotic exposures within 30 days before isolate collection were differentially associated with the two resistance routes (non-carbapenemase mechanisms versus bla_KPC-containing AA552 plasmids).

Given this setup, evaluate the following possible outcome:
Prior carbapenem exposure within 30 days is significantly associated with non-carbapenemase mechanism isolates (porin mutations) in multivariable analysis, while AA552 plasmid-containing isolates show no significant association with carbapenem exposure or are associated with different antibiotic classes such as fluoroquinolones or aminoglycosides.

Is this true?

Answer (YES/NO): YES